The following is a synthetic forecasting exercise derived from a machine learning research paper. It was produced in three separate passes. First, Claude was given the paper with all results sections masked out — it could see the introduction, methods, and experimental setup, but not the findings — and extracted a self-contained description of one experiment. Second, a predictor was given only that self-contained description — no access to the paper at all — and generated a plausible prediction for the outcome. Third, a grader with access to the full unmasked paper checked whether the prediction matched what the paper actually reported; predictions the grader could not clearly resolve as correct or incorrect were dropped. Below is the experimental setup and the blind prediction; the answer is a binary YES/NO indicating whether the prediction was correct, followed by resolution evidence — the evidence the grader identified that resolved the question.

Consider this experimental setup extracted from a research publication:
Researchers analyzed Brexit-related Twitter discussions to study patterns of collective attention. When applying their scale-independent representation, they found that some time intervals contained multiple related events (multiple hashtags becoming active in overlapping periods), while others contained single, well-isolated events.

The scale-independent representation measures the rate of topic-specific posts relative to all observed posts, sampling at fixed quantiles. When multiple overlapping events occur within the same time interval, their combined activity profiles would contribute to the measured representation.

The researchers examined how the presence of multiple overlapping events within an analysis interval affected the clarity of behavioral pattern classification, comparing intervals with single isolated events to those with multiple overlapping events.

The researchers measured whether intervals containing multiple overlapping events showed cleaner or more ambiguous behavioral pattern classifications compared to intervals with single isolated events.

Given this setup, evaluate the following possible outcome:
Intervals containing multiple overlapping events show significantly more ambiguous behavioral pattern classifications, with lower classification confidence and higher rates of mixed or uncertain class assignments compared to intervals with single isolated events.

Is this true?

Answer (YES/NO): YES